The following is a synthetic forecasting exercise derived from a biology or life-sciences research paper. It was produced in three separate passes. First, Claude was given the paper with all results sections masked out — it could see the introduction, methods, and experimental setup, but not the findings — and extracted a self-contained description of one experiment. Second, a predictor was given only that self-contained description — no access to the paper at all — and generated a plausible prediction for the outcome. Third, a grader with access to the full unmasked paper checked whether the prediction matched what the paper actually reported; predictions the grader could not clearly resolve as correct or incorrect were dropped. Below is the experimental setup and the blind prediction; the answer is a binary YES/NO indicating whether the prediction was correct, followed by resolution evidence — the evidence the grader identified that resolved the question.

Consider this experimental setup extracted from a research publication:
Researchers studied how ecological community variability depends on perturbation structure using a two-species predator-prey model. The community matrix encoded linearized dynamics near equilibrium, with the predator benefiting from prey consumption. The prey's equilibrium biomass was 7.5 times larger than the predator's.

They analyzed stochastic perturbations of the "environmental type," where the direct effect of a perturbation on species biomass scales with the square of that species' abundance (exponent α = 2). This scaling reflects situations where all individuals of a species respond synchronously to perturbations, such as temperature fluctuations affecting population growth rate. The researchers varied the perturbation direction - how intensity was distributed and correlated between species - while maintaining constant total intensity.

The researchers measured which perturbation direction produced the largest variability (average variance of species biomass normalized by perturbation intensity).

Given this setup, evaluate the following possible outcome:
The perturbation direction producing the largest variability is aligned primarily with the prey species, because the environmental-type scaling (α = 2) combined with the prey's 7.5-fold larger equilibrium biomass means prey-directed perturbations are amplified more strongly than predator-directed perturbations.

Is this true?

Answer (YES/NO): YES